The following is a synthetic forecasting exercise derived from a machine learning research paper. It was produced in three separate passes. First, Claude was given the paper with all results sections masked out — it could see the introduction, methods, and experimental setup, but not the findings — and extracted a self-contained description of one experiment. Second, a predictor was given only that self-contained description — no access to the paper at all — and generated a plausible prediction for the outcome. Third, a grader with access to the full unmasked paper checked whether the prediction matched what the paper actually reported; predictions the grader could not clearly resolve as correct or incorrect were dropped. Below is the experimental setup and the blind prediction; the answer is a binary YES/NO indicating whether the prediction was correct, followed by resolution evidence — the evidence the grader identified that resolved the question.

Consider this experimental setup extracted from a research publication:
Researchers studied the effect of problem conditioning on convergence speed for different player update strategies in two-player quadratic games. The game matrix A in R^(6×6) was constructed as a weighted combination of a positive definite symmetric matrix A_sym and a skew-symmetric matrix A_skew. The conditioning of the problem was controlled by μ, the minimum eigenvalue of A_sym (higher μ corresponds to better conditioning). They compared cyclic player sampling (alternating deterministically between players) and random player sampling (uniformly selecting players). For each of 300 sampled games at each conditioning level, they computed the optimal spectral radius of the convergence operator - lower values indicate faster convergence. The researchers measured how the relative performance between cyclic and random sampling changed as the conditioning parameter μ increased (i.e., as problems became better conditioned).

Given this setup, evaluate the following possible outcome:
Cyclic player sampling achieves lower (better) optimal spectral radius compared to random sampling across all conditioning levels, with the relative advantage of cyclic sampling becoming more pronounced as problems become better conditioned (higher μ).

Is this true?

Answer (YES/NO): YES